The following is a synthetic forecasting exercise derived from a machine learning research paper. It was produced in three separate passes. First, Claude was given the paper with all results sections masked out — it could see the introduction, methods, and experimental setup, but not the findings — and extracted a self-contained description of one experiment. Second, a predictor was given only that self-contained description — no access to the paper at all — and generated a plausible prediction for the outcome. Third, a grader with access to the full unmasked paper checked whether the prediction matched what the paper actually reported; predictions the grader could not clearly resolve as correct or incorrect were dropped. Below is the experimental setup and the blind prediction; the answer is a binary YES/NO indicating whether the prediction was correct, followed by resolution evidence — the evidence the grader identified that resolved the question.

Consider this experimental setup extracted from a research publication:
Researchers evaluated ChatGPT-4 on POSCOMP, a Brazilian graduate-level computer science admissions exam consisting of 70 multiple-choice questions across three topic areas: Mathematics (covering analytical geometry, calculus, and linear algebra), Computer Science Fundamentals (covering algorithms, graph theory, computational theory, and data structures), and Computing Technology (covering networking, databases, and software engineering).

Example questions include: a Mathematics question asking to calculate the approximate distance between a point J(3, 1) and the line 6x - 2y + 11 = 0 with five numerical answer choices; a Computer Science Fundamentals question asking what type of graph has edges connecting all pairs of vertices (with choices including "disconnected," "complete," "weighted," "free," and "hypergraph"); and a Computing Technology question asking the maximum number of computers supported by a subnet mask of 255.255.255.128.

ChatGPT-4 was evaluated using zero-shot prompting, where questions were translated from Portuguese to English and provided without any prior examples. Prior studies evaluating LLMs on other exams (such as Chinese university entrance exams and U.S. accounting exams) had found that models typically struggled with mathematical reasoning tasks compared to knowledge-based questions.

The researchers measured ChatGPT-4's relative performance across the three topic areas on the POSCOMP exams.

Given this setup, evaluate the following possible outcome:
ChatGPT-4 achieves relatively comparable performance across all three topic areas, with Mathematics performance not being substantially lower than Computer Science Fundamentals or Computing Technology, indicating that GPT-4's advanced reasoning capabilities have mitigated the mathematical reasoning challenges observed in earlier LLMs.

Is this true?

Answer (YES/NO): YES